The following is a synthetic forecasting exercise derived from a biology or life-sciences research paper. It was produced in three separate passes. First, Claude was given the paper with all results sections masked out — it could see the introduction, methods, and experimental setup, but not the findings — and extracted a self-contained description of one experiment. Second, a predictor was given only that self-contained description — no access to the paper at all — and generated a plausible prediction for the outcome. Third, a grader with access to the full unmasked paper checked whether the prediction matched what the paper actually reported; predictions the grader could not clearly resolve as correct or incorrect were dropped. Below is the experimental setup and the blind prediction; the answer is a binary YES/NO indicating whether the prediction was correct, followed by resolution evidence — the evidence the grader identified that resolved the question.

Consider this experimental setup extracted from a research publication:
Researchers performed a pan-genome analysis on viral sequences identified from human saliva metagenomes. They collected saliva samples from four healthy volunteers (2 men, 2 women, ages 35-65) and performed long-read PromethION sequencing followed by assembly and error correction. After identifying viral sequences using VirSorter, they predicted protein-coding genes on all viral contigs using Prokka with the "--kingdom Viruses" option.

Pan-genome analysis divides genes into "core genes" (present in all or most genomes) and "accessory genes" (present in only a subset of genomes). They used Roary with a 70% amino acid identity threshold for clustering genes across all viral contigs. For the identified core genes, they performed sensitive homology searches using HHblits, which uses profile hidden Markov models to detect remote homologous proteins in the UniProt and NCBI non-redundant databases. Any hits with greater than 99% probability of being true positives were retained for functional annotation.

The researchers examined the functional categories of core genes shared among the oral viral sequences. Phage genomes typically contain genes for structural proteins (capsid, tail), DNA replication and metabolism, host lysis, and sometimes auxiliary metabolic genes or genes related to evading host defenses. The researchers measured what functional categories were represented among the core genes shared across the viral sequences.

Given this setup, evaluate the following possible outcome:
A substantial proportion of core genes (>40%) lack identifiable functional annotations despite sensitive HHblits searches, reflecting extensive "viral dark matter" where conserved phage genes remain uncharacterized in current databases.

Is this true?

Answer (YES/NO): NO